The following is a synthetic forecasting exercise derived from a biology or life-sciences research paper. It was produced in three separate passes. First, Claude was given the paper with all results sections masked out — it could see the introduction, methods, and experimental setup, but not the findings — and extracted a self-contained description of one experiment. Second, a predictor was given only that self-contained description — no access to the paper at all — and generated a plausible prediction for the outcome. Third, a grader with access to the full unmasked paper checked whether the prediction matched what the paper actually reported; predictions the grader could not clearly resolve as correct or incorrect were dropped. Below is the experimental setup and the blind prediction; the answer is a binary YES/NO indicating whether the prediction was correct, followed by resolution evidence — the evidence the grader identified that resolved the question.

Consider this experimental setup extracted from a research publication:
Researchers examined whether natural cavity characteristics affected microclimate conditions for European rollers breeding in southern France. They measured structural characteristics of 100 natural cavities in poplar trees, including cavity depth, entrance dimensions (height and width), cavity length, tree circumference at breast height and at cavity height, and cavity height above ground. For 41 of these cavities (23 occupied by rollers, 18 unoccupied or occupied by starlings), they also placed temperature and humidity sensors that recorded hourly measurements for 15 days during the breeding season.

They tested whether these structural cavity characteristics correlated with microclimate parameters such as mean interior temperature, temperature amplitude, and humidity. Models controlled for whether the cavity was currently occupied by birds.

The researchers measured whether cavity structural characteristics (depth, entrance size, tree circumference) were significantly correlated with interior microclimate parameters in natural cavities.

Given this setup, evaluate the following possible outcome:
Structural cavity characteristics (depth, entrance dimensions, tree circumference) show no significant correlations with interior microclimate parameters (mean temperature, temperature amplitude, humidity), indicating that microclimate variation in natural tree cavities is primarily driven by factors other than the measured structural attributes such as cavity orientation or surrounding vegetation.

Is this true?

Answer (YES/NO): NO